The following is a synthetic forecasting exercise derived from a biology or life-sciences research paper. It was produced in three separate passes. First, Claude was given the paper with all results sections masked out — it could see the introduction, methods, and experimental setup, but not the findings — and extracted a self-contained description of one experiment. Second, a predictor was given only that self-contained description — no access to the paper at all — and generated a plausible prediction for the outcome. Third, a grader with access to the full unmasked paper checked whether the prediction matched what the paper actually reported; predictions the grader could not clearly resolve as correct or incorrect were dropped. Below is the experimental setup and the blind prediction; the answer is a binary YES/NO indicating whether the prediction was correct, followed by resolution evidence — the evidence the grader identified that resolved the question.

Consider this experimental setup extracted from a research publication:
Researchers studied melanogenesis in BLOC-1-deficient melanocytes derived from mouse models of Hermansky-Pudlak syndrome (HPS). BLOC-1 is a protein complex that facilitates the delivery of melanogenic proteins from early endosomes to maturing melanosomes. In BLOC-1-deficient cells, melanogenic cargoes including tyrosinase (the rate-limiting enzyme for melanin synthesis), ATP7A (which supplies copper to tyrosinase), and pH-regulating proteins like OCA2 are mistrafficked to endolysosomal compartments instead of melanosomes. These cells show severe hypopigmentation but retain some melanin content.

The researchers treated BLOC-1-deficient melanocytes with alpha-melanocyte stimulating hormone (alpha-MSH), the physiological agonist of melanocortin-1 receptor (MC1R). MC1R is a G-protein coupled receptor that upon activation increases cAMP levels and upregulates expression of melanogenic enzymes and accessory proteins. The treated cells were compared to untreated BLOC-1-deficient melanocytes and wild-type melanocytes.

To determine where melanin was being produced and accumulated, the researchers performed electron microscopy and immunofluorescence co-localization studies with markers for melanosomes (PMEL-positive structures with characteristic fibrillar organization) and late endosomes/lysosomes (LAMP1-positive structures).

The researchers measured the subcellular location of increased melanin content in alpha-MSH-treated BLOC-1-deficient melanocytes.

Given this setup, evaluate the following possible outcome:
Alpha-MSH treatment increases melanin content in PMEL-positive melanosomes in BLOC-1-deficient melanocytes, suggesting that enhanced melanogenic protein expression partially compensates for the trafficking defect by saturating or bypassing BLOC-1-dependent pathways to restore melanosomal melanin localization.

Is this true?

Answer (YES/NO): NO